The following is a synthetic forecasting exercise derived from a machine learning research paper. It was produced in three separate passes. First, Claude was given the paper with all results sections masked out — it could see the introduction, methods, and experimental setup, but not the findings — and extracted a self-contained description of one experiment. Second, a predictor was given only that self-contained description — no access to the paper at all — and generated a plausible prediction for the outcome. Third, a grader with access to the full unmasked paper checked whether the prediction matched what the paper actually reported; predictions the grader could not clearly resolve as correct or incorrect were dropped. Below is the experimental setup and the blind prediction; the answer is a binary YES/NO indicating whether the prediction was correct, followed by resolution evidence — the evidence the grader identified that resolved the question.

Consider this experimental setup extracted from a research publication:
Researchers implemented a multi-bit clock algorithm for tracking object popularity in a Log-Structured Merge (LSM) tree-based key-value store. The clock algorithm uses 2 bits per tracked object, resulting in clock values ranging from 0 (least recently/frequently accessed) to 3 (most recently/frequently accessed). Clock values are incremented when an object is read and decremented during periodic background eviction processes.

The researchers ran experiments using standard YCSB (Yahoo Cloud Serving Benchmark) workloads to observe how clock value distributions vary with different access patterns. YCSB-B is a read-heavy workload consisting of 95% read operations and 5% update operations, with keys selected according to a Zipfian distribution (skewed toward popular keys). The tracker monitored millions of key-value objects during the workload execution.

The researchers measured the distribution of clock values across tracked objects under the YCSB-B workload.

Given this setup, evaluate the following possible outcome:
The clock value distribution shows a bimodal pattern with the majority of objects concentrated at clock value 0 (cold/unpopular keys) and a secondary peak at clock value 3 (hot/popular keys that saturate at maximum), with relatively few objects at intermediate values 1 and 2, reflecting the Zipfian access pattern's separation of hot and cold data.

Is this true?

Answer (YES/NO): NO